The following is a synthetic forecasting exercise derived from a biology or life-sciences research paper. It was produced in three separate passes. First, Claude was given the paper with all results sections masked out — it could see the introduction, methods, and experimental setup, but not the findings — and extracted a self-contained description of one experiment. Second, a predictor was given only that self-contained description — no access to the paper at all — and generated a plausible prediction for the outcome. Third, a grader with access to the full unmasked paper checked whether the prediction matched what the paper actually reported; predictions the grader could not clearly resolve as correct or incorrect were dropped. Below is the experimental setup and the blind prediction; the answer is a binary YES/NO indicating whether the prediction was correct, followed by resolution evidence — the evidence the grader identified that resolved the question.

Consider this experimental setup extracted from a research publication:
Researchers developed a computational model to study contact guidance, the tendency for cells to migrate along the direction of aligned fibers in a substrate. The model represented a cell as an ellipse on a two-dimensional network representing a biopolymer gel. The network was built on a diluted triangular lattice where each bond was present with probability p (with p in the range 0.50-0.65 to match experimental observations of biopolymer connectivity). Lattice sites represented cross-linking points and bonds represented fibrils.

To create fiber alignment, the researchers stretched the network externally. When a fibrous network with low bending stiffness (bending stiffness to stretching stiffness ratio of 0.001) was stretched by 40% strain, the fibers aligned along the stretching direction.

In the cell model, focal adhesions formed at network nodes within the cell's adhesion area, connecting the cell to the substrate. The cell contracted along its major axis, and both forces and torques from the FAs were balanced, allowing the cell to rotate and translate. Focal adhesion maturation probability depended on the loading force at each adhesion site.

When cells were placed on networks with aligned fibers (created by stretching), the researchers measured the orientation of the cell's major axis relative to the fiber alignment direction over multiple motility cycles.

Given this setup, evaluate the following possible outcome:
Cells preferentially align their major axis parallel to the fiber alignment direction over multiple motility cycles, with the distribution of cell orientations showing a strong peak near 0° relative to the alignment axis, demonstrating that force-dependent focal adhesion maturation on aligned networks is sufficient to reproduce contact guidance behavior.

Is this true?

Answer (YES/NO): YES